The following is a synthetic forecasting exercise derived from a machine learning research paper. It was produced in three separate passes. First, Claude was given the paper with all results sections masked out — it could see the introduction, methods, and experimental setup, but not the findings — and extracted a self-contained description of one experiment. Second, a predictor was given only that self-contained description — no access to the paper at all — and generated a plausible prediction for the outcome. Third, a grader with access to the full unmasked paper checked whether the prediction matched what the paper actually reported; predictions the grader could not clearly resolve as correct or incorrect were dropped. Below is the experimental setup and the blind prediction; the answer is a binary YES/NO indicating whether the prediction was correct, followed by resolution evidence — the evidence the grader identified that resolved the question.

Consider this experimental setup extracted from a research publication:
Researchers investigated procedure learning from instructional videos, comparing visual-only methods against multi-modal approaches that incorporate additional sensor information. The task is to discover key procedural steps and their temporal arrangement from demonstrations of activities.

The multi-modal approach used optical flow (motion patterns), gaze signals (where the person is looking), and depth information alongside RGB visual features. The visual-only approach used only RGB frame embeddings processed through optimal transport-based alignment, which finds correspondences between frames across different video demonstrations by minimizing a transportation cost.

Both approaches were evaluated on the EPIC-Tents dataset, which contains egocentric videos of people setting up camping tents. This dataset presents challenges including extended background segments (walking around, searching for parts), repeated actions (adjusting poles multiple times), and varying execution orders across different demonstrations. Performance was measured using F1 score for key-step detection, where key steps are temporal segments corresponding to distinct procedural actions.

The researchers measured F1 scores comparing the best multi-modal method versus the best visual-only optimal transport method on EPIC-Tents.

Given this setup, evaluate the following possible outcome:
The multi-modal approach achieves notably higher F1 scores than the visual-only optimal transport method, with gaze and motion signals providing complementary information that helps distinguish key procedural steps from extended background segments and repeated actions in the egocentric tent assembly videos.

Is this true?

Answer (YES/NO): NO